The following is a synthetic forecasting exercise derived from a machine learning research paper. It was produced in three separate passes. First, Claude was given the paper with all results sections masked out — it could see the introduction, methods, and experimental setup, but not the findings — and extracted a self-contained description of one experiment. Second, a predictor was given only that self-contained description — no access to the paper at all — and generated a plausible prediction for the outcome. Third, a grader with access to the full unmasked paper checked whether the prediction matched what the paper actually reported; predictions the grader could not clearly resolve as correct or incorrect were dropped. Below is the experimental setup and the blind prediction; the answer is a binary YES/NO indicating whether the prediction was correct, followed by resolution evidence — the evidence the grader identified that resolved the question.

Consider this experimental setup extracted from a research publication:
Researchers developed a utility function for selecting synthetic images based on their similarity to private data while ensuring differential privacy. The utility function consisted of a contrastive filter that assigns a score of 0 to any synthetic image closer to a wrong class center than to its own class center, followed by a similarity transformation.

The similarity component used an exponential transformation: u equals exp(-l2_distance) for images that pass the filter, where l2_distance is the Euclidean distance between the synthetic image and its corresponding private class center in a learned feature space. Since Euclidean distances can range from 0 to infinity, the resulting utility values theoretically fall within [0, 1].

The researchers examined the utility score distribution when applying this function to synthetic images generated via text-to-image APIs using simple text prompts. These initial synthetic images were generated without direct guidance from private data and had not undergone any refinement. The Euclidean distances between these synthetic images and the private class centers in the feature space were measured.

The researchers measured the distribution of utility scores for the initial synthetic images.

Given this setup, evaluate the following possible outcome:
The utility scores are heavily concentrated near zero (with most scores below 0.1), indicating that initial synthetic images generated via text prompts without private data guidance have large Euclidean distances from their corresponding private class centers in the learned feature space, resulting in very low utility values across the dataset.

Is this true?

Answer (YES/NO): YES